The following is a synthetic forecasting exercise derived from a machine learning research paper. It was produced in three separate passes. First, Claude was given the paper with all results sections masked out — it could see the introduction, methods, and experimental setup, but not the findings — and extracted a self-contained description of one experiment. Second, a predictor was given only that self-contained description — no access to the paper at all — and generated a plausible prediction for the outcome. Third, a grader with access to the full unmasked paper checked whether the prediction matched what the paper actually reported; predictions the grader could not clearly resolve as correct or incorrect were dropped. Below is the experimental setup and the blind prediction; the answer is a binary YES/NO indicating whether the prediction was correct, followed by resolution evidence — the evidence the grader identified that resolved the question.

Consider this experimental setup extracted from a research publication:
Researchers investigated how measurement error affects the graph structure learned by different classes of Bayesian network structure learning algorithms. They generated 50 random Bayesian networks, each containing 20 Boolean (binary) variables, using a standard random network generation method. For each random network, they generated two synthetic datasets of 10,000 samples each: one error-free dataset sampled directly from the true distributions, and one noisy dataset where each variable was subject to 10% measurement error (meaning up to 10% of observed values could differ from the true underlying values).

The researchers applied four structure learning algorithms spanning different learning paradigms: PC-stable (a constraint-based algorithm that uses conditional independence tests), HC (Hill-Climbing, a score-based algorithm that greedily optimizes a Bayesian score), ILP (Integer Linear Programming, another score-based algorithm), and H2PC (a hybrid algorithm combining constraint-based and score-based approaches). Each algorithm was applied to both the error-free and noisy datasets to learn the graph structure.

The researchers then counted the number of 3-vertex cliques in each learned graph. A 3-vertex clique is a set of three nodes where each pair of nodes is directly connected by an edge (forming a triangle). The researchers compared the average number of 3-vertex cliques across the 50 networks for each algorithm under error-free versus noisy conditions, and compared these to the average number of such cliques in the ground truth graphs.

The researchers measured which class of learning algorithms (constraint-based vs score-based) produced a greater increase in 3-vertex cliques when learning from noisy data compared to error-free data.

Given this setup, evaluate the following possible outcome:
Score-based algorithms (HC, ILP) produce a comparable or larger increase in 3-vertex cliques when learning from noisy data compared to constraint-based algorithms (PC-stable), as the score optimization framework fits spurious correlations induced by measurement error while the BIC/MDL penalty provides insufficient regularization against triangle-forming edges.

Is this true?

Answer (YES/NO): YES